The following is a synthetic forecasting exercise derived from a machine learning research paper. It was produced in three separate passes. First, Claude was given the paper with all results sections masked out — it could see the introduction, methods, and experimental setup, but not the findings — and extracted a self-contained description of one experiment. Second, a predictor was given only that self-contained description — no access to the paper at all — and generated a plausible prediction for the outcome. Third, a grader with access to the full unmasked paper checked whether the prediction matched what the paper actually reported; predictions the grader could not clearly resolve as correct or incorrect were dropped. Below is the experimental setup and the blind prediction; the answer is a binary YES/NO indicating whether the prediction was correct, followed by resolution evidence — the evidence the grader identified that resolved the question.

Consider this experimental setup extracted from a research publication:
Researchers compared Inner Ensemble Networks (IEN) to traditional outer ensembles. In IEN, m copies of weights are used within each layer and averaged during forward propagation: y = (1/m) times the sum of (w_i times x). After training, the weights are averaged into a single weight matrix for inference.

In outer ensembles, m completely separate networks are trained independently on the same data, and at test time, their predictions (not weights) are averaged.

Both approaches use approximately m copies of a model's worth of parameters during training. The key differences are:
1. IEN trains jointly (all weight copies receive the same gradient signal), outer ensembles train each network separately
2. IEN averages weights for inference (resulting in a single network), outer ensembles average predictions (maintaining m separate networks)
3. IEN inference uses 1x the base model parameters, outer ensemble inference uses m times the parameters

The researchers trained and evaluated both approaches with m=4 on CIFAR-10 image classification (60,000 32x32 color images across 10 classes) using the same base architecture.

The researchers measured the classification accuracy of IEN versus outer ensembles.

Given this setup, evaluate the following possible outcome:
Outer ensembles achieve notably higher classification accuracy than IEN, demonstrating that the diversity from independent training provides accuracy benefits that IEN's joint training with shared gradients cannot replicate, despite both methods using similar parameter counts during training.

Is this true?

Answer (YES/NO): YES